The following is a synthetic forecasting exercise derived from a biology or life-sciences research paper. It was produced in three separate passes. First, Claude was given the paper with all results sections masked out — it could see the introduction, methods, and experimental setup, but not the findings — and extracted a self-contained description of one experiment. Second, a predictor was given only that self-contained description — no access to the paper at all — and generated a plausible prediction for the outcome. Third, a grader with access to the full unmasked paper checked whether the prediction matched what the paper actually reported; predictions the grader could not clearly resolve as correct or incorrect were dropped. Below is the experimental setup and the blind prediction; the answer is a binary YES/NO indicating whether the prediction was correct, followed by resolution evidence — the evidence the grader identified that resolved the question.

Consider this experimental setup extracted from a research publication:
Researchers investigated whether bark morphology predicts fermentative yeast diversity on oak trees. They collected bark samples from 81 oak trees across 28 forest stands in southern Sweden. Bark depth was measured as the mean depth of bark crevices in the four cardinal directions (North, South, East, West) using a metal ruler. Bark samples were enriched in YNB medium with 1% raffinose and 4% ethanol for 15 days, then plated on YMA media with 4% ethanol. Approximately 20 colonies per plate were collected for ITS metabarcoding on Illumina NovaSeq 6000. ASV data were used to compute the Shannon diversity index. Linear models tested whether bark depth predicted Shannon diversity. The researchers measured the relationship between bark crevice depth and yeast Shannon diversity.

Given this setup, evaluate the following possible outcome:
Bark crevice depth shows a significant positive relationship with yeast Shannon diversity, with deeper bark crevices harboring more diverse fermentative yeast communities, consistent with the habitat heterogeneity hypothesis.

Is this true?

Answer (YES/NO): NO